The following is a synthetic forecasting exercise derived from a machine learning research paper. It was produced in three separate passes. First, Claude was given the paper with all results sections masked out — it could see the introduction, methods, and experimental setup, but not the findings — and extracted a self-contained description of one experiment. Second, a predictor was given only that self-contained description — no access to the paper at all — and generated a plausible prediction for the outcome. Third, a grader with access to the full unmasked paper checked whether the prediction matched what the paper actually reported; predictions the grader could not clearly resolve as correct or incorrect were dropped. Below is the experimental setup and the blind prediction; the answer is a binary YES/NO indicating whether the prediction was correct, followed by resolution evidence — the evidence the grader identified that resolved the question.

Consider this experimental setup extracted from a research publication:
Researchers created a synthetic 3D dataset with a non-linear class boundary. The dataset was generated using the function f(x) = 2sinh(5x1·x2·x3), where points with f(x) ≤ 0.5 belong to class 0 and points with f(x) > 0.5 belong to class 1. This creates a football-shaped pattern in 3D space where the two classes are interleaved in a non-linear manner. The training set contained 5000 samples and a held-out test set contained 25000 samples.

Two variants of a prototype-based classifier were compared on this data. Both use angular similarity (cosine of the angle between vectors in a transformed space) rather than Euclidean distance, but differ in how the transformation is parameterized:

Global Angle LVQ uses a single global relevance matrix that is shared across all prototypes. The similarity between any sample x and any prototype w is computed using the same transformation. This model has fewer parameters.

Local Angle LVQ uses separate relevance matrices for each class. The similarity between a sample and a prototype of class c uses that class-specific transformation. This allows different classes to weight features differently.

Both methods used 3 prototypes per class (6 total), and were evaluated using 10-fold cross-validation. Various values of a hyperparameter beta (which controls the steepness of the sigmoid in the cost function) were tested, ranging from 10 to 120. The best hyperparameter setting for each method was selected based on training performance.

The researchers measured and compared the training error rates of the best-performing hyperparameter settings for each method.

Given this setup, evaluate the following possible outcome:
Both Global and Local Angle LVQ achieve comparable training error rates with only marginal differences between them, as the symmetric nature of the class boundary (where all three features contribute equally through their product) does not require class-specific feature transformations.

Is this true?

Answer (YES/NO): NO